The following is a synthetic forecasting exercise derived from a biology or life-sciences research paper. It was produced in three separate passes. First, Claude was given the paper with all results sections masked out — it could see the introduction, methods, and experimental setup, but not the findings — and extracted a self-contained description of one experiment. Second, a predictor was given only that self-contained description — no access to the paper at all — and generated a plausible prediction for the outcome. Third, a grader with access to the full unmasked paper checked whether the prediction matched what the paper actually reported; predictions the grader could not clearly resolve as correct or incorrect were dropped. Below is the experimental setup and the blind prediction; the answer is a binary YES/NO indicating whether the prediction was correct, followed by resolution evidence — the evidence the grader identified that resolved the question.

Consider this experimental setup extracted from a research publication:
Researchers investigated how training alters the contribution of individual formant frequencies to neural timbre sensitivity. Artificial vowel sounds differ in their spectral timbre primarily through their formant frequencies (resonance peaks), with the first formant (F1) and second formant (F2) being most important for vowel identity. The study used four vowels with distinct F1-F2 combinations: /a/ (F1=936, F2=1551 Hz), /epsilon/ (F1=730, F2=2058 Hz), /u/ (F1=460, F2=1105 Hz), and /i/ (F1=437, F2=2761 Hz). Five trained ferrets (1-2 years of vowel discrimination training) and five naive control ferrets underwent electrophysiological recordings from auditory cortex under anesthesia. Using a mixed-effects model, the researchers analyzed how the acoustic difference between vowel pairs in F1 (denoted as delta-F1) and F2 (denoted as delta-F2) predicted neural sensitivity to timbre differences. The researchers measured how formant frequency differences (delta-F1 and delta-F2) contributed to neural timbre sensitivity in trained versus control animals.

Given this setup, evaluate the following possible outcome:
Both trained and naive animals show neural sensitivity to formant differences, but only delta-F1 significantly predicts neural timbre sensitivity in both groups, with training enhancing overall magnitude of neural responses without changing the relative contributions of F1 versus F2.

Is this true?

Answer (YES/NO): NO